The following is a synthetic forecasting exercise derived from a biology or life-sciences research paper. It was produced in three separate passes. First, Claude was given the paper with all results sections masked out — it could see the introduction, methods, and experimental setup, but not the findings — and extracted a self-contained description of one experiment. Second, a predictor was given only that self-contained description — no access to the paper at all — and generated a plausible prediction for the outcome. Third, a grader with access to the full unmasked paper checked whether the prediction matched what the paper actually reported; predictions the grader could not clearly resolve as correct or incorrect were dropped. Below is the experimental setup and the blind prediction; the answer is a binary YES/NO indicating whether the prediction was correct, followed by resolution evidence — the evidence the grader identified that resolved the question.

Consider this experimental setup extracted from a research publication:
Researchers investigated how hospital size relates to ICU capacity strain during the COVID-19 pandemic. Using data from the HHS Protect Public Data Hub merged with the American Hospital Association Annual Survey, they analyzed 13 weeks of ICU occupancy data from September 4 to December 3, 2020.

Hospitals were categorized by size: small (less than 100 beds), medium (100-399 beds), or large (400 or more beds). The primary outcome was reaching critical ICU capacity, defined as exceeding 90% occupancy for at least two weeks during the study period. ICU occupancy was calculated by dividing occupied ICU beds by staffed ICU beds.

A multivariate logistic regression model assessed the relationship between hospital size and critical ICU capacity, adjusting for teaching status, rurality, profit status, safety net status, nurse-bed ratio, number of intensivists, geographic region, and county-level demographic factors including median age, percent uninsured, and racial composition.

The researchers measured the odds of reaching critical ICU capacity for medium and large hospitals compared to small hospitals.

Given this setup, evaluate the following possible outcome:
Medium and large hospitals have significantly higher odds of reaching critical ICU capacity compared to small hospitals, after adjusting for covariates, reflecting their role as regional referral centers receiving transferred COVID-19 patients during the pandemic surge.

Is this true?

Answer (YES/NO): NO